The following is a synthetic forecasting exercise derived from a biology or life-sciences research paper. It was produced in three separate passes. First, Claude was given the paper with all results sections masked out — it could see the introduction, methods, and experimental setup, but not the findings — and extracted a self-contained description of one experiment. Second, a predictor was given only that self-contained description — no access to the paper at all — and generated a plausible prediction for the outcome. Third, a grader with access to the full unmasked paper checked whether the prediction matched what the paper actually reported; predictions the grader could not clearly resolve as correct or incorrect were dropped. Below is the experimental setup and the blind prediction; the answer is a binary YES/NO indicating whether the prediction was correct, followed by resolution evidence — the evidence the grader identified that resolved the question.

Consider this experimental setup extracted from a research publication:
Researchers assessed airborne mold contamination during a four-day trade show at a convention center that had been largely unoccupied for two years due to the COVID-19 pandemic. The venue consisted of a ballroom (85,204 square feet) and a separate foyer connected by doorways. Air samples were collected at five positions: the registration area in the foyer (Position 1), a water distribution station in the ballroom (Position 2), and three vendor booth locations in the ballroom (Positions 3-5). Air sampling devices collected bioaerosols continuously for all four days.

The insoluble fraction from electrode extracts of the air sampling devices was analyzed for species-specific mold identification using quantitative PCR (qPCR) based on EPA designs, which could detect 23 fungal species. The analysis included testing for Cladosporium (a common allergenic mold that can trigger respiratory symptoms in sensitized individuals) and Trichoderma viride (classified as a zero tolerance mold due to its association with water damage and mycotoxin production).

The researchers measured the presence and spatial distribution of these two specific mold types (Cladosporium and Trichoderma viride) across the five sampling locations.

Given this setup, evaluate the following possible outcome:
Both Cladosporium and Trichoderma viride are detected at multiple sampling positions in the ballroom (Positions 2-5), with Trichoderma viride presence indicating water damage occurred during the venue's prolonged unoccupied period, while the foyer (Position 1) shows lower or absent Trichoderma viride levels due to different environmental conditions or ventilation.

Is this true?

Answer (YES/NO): NO